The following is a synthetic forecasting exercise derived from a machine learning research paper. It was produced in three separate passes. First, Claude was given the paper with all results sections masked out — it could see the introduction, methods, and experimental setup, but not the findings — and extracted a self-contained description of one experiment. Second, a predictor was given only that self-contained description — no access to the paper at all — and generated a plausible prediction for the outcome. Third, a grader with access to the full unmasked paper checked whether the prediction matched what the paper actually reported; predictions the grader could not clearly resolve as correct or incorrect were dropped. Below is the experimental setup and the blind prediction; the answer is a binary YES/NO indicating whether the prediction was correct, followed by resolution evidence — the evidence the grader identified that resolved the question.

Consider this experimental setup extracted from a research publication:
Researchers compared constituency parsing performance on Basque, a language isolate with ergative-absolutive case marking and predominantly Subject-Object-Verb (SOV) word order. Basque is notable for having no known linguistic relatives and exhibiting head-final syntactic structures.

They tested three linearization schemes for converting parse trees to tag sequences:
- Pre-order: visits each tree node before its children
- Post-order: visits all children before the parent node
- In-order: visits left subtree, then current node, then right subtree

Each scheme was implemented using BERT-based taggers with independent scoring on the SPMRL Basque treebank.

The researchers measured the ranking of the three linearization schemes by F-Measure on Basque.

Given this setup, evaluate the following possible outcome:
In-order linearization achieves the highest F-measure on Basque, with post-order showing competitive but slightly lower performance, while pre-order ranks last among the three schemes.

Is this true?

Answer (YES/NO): NO